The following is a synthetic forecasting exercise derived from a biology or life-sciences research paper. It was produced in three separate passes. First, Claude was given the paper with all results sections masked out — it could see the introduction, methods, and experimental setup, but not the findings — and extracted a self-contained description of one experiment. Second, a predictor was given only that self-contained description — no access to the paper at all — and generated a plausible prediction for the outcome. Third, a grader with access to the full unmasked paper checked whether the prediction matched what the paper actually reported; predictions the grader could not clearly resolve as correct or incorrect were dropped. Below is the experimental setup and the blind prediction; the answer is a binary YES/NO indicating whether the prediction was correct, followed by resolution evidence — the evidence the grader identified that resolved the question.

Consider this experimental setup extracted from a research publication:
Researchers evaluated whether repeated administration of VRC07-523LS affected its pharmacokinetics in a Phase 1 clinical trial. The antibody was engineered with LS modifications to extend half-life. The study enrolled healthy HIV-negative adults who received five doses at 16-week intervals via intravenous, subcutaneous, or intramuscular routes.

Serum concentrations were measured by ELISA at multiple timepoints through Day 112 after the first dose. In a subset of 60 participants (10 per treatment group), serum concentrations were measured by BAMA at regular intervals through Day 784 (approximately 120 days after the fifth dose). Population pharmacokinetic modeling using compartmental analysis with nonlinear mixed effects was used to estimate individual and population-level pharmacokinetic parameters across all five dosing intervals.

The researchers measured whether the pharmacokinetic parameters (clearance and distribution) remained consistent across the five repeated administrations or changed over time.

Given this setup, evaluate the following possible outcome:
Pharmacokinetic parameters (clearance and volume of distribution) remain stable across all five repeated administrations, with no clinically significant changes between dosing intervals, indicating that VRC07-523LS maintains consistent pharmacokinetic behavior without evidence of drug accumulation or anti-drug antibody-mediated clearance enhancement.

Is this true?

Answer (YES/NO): YES